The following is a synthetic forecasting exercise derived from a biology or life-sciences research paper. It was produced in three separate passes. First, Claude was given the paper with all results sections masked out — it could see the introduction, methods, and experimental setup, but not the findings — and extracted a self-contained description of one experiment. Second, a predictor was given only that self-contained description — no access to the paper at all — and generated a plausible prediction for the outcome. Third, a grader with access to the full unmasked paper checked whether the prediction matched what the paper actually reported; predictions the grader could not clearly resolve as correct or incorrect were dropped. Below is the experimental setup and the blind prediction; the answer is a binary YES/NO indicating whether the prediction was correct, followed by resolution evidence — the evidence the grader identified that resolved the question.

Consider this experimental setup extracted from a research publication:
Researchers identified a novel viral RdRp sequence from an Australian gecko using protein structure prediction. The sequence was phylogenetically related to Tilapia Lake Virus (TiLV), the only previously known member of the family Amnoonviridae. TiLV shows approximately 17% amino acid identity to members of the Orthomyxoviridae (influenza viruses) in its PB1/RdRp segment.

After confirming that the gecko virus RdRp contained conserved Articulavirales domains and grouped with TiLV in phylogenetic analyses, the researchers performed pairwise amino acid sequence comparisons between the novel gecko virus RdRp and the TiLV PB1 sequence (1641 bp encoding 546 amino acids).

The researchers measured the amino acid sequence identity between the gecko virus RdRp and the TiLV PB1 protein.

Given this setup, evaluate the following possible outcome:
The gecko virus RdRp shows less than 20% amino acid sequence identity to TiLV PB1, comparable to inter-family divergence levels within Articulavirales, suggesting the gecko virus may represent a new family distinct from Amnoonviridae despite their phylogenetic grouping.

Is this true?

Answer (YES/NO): NO